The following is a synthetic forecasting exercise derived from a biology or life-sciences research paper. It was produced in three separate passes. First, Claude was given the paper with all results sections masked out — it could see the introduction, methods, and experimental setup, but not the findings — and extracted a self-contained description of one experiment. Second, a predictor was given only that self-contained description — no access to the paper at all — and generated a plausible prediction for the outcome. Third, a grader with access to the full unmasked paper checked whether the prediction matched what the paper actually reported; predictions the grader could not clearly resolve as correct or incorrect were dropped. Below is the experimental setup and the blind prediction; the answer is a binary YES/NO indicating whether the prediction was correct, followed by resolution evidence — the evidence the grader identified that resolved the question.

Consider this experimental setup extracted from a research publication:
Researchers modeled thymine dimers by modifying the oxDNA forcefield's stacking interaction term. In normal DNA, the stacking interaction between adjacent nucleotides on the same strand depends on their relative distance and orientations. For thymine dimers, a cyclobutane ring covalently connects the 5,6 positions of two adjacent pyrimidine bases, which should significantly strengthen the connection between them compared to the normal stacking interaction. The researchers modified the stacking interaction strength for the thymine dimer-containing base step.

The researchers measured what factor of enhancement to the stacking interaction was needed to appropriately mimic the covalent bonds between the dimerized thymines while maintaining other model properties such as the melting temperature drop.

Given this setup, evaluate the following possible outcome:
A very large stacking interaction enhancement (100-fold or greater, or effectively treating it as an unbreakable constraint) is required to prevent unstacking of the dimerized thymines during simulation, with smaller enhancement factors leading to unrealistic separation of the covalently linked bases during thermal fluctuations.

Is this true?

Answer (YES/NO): NO